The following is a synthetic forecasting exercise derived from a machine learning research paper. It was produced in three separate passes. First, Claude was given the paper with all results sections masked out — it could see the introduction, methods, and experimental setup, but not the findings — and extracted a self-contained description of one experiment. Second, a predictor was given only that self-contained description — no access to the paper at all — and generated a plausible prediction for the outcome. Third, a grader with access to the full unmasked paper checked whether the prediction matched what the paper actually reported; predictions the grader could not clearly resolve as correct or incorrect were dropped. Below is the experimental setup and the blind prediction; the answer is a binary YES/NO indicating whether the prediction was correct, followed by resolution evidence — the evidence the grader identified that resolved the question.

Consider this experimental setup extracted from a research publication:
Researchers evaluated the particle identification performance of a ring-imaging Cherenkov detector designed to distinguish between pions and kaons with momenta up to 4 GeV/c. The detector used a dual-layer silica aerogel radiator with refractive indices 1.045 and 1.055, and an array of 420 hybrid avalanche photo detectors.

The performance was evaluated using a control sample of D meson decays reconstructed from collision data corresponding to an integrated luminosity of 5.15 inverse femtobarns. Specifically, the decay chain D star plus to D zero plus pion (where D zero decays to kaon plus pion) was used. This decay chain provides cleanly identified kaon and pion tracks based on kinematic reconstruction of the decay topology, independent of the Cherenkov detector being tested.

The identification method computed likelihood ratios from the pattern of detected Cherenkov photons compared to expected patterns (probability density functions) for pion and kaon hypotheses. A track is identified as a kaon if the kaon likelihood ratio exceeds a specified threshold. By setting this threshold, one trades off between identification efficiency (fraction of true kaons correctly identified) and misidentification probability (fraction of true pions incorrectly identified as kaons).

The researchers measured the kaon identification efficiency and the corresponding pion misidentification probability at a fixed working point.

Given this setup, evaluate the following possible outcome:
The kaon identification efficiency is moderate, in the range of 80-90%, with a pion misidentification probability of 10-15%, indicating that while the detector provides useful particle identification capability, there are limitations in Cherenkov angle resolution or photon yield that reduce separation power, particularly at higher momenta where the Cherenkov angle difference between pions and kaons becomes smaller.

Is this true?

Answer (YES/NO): NO